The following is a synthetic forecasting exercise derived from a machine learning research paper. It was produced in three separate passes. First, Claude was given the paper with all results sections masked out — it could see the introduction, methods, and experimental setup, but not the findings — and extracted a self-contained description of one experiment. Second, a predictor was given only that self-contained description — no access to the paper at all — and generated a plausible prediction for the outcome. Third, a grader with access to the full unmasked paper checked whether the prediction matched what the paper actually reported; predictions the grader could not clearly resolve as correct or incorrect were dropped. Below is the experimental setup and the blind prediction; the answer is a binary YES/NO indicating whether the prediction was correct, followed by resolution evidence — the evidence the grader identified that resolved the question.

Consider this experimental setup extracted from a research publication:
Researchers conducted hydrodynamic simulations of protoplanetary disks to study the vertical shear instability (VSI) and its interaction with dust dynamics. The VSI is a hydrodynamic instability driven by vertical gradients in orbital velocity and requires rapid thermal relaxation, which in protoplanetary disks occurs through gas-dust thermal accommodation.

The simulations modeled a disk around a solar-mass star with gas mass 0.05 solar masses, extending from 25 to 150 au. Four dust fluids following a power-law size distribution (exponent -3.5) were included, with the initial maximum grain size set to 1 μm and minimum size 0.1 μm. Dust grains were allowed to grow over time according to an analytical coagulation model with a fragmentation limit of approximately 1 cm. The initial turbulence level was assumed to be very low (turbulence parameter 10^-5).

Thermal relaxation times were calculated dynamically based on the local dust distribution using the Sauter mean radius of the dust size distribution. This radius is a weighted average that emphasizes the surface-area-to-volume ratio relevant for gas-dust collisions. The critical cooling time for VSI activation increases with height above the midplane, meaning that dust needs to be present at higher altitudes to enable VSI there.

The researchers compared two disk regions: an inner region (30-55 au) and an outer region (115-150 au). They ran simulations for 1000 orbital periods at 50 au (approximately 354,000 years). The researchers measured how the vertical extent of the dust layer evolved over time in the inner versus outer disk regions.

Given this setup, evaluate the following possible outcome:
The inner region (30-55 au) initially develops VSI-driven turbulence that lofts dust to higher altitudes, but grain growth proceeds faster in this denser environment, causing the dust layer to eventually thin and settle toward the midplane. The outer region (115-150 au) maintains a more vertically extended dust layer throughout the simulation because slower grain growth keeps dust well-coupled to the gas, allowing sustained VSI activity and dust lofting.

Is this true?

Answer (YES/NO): NO